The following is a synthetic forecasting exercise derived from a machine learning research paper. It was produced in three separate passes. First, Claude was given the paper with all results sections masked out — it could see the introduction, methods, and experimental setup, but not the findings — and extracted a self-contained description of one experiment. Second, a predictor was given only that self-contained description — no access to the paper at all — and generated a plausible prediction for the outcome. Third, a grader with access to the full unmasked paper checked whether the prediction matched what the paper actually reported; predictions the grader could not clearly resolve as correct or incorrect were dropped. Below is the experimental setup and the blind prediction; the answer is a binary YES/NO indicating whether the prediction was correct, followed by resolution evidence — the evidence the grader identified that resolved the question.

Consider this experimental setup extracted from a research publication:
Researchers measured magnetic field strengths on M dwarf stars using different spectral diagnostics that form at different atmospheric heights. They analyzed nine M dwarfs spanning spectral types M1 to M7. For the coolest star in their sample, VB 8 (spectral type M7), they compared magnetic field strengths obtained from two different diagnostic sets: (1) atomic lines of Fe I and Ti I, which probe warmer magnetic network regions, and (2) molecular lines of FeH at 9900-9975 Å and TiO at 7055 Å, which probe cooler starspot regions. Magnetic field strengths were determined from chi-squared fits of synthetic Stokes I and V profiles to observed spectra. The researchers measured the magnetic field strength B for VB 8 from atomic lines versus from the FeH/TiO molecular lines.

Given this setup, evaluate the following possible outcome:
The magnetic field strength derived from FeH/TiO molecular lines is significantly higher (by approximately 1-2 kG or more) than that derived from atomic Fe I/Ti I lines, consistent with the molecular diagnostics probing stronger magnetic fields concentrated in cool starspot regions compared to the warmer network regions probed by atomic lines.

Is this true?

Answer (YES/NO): NO